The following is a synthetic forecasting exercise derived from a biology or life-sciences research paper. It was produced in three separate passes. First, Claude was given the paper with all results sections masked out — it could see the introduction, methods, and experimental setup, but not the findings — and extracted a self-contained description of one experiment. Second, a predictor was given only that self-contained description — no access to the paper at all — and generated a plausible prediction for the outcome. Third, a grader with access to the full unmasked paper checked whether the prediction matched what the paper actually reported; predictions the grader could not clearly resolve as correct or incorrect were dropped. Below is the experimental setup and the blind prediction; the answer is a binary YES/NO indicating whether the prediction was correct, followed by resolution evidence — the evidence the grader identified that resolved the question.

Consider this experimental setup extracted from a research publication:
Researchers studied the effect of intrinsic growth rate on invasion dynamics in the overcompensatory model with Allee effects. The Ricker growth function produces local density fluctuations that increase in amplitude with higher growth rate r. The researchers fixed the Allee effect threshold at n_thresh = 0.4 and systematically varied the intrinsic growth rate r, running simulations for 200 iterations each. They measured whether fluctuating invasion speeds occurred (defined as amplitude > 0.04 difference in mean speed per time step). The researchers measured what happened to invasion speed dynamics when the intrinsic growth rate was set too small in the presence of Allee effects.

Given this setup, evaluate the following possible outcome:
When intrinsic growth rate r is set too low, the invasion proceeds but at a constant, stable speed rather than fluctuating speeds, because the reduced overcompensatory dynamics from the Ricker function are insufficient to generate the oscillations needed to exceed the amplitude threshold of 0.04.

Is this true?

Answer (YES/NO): YES